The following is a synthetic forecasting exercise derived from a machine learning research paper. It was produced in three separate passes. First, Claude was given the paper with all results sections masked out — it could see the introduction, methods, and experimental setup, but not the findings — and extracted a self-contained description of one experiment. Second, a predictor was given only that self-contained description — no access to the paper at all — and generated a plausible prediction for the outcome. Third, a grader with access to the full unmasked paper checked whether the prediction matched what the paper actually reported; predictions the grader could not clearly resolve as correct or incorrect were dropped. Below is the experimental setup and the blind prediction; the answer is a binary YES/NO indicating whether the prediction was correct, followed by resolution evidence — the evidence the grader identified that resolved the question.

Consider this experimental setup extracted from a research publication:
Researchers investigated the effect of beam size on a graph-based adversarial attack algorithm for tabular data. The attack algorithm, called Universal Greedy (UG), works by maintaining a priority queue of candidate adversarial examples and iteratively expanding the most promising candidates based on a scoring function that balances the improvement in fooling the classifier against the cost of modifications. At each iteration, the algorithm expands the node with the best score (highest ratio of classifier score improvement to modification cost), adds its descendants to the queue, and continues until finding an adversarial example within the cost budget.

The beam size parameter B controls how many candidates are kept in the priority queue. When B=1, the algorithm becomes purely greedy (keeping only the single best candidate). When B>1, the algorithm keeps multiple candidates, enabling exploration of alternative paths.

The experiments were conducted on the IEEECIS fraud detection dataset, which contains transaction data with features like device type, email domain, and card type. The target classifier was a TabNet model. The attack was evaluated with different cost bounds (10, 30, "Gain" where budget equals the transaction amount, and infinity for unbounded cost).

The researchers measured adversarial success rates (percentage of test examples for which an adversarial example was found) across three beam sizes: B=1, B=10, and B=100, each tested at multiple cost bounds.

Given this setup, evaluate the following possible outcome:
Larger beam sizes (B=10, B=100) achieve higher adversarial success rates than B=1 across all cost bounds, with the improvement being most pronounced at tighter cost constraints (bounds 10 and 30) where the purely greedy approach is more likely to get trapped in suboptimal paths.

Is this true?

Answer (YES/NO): NO